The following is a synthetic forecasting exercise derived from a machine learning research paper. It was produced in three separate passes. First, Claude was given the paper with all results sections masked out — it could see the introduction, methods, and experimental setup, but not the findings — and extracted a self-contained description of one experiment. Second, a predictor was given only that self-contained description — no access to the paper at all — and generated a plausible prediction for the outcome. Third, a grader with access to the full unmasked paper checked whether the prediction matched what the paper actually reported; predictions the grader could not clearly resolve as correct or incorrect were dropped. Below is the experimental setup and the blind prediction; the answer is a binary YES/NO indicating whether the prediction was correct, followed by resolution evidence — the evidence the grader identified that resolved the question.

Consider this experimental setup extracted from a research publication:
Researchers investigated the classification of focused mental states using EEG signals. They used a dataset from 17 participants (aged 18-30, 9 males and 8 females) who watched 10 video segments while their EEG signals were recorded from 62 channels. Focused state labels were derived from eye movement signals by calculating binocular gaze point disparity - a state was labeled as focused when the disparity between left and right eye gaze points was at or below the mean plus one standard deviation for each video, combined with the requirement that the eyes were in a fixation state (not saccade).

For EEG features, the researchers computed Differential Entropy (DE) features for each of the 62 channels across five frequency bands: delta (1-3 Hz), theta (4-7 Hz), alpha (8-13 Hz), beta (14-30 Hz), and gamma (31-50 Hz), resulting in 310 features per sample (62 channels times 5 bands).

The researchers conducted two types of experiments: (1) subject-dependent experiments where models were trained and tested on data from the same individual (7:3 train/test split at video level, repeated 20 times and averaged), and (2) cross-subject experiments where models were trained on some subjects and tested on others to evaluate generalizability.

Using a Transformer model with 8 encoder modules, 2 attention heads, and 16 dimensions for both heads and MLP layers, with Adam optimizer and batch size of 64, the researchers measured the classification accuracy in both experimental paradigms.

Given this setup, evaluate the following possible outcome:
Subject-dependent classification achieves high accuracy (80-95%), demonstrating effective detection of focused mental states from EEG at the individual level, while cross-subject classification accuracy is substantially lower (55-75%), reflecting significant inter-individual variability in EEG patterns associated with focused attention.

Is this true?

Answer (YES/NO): NO